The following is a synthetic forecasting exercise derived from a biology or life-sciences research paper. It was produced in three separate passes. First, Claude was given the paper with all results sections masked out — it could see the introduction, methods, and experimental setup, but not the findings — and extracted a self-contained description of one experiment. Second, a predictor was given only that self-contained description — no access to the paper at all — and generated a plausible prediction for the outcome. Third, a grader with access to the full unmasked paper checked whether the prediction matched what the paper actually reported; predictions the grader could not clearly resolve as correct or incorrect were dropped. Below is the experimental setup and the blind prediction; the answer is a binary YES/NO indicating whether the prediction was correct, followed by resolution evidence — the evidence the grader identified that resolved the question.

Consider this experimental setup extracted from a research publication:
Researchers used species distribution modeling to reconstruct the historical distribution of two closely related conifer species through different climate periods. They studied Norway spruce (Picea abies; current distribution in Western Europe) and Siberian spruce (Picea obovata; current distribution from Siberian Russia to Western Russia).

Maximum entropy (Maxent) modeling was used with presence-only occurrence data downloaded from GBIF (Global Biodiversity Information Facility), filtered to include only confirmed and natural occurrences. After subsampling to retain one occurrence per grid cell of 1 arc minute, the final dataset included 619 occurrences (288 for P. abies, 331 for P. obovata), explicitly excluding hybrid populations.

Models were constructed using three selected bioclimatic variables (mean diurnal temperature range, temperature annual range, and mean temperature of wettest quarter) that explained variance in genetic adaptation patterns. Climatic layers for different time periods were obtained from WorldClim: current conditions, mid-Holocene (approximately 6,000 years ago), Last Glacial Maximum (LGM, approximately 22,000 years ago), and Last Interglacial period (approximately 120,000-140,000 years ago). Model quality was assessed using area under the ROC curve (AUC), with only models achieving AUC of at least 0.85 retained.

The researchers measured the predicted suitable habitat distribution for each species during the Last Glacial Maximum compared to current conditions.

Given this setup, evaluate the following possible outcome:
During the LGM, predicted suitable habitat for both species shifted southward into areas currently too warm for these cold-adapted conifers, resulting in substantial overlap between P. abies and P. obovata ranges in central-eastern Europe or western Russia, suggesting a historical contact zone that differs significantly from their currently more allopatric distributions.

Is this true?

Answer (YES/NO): NO